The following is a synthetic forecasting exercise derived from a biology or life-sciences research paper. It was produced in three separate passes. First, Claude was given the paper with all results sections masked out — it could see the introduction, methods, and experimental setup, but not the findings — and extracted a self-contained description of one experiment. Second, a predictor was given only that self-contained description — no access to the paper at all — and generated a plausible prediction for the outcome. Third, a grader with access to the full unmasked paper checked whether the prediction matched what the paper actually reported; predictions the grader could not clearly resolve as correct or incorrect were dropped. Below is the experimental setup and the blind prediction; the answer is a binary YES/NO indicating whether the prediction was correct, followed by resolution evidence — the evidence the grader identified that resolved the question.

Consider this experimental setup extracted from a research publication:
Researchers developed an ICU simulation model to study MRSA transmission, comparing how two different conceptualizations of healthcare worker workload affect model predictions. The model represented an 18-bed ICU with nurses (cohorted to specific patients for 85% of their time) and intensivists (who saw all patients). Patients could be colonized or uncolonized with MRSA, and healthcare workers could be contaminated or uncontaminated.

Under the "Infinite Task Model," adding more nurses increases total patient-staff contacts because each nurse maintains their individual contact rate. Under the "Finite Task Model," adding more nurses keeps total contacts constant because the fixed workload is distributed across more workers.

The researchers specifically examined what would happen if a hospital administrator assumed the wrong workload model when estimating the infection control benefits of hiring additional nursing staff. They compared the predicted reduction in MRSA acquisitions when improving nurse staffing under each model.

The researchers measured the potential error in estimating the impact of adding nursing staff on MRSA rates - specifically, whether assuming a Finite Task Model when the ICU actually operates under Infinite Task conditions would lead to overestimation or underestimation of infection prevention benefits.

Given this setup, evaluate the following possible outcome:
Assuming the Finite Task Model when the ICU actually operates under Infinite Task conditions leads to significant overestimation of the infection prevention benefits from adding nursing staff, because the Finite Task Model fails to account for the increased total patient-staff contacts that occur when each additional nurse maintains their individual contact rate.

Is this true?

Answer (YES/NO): YES